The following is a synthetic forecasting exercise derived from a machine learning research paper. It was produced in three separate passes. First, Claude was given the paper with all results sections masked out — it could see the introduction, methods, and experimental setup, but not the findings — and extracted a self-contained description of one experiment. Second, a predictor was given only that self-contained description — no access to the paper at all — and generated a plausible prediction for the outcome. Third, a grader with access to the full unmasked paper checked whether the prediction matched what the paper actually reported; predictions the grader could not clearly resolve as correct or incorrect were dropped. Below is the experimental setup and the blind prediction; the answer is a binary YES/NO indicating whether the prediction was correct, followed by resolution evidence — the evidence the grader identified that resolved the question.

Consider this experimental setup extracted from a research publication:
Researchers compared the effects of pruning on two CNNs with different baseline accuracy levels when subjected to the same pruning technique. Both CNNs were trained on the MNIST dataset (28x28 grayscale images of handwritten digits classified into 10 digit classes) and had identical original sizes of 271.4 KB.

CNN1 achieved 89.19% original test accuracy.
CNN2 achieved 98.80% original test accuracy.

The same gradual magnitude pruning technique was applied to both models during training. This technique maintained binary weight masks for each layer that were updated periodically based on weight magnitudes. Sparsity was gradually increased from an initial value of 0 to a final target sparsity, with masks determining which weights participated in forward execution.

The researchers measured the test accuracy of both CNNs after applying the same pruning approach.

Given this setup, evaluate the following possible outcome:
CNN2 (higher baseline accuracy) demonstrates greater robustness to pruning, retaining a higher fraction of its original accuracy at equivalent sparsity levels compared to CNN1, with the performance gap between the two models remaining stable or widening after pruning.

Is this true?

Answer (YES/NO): NO